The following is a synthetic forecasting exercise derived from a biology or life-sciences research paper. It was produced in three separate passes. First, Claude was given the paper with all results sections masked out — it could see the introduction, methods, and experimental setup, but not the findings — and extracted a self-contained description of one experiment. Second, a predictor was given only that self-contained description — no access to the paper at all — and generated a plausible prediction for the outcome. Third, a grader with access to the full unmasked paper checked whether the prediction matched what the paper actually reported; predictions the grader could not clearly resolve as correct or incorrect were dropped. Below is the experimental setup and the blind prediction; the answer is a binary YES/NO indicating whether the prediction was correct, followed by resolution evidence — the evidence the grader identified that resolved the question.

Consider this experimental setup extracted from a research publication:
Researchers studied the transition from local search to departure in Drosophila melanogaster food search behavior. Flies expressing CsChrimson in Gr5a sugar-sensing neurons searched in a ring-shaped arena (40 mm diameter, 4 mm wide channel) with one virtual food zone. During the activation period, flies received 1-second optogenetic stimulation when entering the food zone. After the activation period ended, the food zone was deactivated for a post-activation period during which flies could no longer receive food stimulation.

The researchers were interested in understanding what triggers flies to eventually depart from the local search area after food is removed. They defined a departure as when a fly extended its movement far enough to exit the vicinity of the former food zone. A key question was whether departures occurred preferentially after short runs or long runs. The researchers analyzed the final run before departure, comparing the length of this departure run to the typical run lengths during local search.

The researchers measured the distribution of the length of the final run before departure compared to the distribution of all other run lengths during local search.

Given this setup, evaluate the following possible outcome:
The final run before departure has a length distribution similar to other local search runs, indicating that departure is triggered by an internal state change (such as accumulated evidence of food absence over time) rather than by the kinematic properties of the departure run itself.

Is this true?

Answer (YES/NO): NO